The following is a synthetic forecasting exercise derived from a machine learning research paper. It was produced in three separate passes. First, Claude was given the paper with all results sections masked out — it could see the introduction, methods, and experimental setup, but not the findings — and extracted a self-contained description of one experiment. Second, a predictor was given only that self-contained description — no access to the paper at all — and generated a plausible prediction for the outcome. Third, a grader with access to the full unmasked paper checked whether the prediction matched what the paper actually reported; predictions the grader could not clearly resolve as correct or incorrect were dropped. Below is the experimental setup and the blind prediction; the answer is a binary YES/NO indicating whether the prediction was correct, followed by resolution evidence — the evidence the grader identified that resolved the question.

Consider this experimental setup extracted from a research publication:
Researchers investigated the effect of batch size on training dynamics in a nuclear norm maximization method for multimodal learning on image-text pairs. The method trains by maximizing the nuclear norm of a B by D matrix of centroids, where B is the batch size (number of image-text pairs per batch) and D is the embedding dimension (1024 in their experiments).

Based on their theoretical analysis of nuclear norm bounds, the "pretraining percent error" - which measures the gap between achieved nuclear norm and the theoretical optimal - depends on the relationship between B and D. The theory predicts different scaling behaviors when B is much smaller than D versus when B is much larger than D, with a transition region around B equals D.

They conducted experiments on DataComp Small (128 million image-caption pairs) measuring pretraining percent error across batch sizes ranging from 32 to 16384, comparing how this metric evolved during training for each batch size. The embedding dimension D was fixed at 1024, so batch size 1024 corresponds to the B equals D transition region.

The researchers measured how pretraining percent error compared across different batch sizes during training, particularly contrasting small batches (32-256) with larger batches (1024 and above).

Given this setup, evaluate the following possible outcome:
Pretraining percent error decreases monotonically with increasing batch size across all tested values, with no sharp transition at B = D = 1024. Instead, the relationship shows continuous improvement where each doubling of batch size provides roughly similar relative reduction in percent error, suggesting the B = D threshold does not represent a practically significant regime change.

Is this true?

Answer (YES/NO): NO